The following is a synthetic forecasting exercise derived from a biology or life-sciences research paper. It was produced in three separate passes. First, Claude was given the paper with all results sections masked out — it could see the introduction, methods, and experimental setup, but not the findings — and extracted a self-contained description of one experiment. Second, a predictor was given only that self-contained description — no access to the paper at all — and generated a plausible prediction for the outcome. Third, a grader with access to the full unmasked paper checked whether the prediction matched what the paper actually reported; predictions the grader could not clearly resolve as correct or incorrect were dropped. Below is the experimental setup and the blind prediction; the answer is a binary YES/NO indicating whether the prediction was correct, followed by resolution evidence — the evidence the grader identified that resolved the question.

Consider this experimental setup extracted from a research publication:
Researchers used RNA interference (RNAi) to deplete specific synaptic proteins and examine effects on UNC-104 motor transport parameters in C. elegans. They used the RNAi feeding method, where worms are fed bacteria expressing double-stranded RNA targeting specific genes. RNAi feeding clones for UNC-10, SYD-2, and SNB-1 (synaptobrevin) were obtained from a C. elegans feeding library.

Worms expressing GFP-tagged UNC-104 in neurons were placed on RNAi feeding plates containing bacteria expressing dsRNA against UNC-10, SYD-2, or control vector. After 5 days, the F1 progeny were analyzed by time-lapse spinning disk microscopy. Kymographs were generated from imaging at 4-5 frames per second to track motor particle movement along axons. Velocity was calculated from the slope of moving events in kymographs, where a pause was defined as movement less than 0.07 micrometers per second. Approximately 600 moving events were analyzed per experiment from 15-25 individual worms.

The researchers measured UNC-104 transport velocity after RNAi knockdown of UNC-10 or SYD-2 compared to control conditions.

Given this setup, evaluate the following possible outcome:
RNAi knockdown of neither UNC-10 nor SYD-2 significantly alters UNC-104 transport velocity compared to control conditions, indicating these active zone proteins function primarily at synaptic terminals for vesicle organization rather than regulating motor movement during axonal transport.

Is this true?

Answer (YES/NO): NO